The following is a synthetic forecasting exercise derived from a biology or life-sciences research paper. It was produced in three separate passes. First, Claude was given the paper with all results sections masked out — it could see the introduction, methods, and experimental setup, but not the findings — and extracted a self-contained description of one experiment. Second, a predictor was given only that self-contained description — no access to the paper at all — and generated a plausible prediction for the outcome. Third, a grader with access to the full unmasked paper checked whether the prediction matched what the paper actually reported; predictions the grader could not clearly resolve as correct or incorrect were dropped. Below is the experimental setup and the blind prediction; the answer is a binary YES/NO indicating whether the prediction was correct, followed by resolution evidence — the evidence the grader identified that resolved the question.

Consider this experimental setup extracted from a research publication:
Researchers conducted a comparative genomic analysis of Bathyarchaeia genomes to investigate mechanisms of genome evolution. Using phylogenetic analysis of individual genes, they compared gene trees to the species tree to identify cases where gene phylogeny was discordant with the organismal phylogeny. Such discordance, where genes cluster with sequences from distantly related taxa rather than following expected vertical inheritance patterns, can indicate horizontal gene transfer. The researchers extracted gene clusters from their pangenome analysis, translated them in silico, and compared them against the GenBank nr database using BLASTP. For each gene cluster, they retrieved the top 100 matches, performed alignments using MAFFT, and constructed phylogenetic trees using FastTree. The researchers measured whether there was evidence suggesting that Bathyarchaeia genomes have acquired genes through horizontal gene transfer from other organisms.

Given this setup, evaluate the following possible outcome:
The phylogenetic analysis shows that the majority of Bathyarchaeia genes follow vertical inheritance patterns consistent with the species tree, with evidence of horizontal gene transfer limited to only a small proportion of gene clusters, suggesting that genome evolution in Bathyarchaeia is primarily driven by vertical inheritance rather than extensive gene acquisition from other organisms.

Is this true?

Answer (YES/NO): NO